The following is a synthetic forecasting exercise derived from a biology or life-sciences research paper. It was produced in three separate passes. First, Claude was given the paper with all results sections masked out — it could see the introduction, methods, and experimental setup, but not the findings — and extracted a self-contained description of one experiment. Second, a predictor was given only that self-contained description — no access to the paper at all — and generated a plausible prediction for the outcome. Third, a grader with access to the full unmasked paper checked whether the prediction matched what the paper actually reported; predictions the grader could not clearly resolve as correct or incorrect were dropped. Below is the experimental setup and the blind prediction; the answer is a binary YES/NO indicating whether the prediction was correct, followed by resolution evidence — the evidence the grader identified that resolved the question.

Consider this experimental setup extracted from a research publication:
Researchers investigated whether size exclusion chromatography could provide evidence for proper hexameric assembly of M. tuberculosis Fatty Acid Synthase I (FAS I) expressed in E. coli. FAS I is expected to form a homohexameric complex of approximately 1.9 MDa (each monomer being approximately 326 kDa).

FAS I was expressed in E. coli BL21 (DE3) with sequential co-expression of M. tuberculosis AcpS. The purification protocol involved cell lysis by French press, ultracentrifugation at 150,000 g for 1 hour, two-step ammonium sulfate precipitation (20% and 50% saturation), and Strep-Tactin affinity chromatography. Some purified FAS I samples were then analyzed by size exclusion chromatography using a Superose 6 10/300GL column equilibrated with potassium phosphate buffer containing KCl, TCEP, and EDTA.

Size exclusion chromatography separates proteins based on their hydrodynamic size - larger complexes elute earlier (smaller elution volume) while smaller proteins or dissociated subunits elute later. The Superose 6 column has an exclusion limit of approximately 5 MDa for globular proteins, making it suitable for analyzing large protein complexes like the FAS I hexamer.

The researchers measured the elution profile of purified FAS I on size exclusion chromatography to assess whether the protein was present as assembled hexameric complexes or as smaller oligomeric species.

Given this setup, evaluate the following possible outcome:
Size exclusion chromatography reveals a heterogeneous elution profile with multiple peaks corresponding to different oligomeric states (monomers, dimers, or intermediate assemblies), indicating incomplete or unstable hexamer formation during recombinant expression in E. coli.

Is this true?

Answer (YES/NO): NO